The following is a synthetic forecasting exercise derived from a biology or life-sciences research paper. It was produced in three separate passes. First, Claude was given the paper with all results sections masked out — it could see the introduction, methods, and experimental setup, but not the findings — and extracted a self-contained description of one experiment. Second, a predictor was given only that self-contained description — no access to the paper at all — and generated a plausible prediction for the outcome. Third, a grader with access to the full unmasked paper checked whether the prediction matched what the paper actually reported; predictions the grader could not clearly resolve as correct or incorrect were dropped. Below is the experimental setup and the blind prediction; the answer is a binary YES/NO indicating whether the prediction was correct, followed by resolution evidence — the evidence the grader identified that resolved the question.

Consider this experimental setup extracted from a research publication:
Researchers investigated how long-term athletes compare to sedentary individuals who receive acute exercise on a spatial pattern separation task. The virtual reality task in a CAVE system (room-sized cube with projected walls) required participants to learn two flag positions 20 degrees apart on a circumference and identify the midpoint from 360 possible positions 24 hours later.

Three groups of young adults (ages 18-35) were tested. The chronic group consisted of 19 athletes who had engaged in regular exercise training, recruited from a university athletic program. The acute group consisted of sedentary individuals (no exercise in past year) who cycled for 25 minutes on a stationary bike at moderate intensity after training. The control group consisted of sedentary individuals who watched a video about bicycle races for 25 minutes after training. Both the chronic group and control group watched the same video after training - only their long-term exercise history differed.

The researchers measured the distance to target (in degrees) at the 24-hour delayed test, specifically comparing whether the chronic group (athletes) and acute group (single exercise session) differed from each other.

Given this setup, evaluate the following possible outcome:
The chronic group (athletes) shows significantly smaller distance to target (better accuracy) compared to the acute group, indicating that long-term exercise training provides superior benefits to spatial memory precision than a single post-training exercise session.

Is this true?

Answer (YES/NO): NO